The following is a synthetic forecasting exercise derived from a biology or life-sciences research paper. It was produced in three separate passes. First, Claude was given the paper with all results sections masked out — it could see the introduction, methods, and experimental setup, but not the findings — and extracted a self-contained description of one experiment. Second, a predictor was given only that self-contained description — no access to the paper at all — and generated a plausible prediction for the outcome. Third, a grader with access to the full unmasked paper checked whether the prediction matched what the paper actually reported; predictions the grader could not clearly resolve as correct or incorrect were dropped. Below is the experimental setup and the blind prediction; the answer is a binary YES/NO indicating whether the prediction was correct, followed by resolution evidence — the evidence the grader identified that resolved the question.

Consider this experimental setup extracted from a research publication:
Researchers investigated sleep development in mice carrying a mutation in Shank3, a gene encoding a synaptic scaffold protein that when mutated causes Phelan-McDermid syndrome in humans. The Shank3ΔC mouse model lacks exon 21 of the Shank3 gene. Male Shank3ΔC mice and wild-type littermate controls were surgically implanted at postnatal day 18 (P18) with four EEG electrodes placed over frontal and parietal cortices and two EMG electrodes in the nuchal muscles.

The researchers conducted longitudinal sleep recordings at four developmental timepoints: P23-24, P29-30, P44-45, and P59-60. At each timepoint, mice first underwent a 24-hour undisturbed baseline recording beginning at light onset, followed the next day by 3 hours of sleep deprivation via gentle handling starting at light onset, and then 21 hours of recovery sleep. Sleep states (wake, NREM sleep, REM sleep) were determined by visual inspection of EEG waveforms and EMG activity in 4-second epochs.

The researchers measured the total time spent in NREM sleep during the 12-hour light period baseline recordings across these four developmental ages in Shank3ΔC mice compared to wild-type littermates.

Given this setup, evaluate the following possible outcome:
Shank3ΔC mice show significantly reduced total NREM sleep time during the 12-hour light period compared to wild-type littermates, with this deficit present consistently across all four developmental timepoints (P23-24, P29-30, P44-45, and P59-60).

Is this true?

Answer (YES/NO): NO